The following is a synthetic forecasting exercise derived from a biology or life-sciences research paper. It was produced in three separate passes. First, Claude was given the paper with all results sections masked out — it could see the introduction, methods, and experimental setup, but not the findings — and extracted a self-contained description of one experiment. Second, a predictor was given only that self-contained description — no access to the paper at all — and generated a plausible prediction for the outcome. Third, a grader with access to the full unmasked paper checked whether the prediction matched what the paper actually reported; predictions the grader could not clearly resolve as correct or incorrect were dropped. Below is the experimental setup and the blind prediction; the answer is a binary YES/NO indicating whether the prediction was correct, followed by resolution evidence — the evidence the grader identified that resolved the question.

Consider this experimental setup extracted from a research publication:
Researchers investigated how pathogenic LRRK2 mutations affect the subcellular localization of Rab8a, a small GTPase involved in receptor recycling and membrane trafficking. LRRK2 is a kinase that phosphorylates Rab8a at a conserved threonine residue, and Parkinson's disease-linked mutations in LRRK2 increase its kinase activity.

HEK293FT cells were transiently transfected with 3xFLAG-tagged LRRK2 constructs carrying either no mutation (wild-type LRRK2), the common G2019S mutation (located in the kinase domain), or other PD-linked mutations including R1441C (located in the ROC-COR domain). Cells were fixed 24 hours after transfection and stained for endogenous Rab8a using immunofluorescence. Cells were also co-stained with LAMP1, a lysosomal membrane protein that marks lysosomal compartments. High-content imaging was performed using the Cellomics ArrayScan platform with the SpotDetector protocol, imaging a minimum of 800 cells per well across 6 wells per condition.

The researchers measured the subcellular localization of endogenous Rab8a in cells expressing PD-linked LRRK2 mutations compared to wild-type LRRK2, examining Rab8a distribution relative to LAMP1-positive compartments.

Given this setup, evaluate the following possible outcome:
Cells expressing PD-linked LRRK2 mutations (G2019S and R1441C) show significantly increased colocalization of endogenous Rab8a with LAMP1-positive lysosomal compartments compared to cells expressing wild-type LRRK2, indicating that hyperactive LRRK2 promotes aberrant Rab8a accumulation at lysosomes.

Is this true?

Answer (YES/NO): YES